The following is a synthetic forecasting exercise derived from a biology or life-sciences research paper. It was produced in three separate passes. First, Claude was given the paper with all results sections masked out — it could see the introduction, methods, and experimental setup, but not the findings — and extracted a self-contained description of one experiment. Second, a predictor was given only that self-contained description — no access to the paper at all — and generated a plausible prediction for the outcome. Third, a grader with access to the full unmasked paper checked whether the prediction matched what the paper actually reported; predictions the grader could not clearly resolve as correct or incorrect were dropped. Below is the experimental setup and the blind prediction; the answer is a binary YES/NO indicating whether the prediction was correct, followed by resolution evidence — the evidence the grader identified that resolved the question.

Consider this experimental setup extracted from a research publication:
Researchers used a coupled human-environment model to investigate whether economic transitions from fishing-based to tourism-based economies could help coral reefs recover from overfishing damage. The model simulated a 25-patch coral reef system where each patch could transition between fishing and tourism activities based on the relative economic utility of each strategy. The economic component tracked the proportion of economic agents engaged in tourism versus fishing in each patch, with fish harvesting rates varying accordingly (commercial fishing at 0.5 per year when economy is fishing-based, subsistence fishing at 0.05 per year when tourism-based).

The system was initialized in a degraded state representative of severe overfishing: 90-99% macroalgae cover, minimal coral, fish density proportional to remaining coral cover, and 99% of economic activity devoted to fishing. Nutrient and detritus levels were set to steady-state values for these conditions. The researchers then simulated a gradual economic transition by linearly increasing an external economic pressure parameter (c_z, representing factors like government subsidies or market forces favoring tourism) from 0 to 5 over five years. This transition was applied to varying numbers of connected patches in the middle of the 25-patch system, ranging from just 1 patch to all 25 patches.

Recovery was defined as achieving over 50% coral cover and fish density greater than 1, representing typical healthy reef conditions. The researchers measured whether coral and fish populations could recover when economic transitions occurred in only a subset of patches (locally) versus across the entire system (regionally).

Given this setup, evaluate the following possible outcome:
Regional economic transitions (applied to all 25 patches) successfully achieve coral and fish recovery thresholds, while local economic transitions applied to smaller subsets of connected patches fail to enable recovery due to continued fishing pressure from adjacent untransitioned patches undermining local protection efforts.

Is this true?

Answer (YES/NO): NO